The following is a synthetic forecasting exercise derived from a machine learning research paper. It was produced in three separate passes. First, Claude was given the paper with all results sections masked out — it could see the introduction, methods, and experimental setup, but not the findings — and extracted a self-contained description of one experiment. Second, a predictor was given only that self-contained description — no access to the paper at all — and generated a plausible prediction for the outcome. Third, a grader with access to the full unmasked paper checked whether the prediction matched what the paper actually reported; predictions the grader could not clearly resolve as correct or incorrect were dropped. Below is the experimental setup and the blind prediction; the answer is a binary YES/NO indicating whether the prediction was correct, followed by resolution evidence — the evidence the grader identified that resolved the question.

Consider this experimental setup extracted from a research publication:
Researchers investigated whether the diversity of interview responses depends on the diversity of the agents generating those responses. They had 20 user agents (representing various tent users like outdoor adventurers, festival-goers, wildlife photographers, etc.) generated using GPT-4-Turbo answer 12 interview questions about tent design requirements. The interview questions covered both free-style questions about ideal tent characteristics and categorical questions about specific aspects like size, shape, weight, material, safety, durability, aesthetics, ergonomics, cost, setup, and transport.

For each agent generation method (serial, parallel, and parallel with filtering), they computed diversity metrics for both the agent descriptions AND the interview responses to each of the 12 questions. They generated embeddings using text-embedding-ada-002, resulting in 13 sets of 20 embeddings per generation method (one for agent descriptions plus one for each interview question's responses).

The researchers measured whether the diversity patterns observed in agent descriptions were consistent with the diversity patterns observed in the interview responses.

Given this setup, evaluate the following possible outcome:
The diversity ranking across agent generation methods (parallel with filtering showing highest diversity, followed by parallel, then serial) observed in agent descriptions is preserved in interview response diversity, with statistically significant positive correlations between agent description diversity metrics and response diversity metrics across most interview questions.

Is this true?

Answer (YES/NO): NO